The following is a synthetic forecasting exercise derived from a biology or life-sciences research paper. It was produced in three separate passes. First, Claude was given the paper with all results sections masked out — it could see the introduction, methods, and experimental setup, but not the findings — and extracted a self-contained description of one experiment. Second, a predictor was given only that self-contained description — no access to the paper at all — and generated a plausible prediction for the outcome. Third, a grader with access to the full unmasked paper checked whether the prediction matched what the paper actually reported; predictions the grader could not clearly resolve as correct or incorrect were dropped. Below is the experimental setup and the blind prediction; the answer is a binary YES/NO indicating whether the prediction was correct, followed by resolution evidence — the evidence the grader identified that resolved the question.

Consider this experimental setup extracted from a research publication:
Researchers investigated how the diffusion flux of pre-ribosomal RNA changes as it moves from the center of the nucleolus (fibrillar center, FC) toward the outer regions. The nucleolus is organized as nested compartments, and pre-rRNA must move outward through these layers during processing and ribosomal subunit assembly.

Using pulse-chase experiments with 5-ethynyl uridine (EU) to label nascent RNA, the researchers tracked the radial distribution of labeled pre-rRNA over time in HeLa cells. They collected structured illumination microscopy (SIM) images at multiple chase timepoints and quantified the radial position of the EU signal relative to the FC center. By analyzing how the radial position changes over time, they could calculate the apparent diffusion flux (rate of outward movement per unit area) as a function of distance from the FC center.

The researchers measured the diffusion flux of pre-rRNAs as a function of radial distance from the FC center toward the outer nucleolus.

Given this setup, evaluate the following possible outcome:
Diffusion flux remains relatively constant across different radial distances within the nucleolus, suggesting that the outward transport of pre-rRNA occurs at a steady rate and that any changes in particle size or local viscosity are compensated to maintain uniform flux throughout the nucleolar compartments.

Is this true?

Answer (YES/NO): NO